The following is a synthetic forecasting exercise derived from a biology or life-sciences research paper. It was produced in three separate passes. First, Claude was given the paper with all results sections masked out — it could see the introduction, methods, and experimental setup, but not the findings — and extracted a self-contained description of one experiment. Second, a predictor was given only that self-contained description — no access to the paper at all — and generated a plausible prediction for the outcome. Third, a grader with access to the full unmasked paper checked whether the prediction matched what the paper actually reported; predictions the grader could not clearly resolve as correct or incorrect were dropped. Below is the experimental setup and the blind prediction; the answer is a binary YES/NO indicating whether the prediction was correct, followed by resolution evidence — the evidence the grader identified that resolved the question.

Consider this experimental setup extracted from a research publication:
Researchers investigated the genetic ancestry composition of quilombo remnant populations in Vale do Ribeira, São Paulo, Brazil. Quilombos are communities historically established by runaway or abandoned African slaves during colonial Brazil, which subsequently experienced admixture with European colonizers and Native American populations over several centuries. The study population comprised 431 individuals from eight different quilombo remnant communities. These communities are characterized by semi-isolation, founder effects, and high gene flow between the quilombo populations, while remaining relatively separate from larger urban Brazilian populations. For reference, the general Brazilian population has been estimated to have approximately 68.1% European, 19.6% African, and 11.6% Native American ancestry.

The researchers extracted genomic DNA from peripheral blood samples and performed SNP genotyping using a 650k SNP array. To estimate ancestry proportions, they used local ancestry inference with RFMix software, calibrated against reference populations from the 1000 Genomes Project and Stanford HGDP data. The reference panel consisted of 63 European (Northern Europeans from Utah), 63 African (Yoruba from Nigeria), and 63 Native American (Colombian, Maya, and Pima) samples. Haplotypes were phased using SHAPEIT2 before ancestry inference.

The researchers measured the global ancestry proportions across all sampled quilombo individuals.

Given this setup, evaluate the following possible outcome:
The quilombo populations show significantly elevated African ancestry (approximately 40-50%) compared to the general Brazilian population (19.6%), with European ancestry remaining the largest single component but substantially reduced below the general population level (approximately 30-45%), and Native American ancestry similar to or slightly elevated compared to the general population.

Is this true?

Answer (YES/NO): NO